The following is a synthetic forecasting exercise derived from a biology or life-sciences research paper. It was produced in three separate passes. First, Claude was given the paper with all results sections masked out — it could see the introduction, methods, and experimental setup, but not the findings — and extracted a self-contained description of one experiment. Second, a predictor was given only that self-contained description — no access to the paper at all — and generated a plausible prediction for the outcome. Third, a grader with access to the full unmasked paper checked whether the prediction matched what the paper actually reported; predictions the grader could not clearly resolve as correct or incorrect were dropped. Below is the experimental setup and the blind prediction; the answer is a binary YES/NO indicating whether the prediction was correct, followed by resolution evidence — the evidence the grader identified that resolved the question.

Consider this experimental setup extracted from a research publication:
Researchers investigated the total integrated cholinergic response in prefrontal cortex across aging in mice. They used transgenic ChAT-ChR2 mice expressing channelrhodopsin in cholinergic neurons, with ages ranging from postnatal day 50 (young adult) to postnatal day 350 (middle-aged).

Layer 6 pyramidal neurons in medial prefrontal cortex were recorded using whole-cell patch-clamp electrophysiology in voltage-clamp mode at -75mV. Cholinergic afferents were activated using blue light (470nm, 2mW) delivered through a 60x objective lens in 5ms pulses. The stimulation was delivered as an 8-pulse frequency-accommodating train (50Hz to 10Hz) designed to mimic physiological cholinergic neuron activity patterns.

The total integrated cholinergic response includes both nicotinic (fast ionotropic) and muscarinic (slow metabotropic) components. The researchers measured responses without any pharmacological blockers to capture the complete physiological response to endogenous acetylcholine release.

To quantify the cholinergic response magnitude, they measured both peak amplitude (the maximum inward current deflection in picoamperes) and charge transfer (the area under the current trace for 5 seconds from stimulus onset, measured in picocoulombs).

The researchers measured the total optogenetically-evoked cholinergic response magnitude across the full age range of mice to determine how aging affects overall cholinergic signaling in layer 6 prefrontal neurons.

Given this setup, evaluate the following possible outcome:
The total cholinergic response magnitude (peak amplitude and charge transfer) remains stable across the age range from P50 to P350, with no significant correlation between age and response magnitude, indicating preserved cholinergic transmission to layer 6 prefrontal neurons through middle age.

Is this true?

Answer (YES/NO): NO